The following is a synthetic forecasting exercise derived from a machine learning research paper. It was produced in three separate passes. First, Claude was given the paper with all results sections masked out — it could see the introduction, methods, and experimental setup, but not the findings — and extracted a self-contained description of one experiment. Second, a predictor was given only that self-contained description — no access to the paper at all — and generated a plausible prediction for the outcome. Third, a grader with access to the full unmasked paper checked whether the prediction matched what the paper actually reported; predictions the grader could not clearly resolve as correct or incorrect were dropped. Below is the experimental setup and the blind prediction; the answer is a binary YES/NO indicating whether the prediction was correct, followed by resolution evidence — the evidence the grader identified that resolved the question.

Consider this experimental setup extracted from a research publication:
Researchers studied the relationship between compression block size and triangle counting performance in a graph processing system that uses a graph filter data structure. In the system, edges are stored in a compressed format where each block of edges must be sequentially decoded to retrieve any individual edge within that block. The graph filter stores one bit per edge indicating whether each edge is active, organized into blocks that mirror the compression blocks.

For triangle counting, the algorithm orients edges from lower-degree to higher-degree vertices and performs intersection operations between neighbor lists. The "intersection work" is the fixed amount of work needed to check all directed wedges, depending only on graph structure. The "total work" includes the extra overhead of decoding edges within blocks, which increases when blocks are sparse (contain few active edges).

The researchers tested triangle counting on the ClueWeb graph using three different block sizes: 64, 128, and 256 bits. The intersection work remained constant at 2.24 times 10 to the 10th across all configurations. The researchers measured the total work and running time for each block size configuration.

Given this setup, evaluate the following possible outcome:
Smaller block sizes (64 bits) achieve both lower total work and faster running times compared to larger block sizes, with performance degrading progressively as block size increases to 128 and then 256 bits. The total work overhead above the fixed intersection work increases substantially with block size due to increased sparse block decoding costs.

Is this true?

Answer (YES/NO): YES